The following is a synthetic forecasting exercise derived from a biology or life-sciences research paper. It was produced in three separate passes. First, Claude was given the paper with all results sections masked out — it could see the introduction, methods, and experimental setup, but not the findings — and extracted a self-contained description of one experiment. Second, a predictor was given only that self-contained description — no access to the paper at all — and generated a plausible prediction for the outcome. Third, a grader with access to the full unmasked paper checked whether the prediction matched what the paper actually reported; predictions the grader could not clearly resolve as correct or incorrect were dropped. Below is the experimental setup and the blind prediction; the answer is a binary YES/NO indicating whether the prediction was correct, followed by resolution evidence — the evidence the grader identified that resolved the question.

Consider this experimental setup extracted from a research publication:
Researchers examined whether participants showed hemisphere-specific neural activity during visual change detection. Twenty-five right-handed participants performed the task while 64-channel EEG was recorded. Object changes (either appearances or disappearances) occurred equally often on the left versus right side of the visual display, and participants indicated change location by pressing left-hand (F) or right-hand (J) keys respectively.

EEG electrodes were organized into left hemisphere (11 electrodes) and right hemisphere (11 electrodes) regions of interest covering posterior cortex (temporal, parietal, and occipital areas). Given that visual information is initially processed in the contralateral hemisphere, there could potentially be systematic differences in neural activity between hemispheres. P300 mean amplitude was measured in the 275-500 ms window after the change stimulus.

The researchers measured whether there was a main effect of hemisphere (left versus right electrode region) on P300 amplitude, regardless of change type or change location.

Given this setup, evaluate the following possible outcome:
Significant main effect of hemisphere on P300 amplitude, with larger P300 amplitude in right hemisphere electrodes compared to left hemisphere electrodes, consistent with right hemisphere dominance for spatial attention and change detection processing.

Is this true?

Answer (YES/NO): NO